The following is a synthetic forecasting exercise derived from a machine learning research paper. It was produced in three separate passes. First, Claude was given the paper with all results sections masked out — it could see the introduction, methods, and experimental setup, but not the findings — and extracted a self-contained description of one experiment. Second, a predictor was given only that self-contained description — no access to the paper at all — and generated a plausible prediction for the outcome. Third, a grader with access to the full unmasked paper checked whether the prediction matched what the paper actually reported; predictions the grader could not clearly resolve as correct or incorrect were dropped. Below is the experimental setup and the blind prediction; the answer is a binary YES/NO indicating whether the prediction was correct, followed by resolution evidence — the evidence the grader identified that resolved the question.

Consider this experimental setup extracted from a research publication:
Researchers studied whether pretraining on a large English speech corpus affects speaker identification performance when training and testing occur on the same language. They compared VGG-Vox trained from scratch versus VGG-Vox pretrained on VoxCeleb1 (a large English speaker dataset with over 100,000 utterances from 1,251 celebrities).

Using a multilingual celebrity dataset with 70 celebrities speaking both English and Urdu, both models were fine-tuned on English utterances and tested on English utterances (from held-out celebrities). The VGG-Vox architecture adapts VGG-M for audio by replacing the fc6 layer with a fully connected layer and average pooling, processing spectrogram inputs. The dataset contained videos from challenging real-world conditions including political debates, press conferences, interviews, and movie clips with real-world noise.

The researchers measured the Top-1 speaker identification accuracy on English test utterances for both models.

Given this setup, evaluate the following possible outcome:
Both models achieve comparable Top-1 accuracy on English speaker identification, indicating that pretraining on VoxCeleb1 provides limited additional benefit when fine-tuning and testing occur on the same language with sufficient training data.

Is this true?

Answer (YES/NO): NO